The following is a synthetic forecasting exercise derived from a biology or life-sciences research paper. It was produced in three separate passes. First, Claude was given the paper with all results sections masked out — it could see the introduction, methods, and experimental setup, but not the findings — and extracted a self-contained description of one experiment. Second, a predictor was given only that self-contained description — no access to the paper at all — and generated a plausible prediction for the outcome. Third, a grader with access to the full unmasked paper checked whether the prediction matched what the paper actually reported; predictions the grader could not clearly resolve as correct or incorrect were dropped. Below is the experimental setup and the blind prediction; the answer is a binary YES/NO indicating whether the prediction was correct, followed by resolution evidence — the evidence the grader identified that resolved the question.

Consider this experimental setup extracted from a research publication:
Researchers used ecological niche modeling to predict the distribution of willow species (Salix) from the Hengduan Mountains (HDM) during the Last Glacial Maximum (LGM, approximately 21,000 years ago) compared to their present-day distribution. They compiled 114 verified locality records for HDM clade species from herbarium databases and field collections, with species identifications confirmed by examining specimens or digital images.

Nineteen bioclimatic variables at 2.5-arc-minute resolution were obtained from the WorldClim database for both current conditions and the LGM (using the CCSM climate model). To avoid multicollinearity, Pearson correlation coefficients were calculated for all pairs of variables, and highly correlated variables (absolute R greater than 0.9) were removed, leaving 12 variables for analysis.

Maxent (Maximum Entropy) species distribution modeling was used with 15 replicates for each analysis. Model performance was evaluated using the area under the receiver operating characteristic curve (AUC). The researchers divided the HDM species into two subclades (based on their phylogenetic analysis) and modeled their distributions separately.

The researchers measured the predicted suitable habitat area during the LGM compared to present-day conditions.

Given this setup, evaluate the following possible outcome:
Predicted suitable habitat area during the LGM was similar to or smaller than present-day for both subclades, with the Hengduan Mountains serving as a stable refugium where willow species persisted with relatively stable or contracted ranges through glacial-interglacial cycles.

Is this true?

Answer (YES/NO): NO